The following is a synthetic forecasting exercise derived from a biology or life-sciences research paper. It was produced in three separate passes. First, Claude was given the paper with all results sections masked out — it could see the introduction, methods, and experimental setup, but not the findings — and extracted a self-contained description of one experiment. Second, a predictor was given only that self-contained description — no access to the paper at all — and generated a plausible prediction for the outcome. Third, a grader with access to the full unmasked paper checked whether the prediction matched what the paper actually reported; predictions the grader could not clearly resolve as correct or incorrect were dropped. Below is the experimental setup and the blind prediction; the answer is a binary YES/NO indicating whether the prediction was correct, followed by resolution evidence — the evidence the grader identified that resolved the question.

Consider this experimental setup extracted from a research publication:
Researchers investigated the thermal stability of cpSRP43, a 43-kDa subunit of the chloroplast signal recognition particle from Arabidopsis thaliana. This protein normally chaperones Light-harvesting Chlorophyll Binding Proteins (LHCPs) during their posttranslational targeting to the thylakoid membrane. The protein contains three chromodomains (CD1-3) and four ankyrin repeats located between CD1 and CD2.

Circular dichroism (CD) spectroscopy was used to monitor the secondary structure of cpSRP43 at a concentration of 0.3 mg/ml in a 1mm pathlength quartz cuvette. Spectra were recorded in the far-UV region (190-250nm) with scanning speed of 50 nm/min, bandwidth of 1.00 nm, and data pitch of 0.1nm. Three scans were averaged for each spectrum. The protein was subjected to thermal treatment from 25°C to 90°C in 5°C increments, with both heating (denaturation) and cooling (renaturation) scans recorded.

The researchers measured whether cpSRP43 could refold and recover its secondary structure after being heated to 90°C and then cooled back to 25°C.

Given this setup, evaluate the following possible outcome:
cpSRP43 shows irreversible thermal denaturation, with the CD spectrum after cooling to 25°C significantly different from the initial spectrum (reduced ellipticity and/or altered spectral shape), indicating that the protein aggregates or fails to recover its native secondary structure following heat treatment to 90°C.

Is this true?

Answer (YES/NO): NO